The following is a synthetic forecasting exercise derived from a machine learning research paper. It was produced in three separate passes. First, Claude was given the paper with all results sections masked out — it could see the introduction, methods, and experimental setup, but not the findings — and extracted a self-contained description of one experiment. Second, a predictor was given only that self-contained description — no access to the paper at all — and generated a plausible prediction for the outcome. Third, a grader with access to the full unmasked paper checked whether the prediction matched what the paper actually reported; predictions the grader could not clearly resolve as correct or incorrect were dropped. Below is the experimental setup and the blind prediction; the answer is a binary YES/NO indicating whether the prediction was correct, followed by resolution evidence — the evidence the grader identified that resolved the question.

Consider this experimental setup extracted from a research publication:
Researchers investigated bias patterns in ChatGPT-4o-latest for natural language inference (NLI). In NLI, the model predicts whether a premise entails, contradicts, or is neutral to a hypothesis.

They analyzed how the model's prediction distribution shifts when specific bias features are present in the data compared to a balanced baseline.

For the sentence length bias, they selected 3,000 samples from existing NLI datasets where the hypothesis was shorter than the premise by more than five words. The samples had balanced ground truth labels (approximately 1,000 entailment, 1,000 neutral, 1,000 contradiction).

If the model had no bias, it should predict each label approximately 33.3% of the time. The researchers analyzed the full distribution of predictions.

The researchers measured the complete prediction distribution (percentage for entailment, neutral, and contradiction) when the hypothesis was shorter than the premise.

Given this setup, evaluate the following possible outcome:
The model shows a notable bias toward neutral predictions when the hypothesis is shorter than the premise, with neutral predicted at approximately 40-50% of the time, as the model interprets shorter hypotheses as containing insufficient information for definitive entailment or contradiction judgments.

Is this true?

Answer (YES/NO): NO